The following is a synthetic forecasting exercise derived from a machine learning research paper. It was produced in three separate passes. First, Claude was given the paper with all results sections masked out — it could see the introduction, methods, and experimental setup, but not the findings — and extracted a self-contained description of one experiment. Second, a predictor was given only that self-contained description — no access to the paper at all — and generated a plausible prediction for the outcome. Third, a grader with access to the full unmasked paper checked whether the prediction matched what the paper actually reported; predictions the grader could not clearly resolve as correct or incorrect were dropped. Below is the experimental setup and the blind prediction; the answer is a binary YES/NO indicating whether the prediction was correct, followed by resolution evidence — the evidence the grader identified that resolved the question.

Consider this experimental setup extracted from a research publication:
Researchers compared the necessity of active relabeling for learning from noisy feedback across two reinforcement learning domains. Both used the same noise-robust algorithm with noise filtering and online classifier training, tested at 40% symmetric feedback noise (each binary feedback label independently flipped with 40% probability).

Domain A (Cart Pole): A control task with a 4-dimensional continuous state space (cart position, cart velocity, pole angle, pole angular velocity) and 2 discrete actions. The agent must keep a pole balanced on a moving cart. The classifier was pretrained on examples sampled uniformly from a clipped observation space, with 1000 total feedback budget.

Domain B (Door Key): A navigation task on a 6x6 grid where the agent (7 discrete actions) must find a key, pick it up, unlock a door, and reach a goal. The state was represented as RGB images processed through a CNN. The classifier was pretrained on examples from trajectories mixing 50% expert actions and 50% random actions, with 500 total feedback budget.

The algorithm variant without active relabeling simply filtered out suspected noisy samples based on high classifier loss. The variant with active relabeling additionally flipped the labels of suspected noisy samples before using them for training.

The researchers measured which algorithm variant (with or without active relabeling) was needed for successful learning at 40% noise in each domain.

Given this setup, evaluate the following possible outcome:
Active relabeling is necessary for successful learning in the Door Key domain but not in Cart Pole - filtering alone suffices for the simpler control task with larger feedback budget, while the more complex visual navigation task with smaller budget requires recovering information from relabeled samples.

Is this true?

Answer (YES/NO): YES